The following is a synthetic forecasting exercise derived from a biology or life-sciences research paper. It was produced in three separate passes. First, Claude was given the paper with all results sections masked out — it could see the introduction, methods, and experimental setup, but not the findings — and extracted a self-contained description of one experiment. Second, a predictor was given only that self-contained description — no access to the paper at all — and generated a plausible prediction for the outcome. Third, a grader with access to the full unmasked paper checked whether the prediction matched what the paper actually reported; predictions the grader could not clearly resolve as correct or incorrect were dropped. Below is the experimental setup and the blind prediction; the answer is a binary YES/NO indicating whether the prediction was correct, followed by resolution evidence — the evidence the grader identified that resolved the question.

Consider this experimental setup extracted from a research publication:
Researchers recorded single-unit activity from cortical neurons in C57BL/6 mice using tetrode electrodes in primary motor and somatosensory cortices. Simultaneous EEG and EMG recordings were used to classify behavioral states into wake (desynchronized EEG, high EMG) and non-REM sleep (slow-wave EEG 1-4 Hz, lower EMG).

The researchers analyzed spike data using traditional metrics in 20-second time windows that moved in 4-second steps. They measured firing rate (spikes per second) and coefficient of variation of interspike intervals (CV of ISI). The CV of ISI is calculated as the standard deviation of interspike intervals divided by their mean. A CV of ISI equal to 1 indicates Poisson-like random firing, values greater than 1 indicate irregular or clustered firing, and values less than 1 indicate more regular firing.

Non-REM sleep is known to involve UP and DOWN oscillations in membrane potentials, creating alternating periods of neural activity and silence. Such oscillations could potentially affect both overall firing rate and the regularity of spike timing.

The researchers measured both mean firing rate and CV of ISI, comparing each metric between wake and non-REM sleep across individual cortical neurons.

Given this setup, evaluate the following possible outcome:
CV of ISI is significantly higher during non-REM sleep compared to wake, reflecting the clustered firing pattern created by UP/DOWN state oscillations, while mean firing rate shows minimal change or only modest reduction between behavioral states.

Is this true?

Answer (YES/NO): NO